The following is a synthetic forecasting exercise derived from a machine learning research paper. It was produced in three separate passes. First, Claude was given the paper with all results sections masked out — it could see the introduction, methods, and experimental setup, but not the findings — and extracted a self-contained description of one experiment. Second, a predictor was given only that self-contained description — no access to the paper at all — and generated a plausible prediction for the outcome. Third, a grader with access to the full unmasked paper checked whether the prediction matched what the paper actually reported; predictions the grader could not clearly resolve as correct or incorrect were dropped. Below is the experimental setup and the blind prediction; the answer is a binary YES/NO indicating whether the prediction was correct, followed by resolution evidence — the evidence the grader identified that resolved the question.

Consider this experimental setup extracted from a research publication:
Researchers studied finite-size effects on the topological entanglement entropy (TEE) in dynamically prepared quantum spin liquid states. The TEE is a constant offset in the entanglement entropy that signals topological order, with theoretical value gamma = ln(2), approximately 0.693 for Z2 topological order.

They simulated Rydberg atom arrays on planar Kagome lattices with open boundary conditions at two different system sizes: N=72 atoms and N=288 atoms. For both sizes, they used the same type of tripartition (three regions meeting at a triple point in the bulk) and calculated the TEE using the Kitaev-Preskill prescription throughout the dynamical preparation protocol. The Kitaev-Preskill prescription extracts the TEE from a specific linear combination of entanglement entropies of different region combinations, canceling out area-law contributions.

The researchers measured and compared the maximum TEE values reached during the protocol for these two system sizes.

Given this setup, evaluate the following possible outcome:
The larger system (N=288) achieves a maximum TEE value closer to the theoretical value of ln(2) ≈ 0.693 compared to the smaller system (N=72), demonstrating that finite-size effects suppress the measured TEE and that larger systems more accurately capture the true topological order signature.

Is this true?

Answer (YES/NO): NO